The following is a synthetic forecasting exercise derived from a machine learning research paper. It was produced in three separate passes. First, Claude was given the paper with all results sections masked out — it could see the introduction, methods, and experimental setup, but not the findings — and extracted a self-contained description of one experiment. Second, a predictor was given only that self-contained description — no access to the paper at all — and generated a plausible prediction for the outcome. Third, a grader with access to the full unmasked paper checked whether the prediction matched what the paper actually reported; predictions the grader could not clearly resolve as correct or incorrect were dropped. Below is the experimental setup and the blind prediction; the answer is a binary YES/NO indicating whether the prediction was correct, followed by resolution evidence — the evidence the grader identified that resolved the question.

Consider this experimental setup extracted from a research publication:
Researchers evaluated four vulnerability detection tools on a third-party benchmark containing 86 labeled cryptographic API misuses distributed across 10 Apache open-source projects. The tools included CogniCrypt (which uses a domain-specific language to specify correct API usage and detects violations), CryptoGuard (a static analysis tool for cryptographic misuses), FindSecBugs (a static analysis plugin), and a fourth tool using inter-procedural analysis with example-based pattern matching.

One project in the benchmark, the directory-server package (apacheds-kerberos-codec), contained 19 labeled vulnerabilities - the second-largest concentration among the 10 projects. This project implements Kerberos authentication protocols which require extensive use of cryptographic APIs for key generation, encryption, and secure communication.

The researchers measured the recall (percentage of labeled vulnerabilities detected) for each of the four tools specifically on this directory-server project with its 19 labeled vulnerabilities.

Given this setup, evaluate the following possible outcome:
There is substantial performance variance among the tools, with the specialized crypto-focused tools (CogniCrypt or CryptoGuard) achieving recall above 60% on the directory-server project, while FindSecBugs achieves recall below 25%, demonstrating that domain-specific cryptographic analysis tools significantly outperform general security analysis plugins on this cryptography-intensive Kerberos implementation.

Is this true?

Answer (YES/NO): NO